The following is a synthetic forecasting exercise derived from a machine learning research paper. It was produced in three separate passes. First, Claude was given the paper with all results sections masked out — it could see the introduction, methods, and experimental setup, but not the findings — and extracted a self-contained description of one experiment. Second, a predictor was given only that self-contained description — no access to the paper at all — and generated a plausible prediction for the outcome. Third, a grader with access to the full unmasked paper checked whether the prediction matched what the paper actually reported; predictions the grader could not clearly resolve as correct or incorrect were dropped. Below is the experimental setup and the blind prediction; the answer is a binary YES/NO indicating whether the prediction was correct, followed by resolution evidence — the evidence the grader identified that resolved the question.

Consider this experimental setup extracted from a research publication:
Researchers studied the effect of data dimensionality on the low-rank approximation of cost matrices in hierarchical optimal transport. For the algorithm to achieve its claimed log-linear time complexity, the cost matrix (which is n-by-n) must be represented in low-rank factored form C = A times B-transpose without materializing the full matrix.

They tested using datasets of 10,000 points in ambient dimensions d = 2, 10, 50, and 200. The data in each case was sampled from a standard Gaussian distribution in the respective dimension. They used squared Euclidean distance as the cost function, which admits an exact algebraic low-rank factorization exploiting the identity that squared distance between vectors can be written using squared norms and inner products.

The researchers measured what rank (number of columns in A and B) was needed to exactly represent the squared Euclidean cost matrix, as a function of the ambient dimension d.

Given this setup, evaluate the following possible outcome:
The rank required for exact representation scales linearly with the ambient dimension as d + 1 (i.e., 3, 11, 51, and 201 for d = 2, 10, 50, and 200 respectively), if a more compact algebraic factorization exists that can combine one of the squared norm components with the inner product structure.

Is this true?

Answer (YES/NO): NO